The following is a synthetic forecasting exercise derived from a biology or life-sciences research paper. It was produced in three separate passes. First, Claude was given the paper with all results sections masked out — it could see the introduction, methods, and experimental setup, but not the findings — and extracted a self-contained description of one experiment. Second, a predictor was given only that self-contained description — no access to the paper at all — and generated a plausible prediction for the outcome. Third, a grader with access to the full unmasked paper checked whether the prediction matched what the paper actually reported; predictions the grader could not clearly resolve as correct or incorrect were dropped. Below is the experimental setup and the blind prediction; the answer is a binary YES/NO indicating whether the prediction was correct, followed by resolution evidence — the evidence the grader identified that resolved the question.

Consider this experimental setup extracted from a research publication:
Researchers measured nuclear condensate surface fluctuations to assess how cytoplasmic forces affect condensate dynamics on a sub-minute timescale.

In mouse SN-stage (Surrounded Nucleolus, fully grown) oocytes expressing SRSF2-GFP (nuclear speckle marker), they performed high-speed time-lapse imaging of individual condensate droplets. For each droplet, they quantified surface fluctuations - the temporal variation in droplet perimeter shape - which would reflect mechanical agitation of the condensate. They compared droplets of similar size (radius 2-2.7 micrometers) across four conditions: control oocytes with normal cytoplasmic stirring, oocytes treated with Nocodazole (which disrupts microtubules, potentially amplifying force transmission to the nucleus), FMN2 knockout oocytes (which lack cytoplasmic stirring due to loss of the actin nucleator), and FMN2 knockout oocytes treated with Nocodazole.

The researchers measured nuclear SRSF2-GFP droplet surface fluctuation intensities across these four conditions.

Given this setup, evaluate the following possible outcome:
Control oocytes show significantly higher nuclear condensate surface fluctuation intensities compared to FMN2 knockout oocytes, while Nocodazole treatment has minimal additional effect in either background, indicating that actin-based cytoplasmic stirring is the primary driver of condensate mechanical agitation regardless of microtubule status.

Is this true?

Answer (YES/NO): NO